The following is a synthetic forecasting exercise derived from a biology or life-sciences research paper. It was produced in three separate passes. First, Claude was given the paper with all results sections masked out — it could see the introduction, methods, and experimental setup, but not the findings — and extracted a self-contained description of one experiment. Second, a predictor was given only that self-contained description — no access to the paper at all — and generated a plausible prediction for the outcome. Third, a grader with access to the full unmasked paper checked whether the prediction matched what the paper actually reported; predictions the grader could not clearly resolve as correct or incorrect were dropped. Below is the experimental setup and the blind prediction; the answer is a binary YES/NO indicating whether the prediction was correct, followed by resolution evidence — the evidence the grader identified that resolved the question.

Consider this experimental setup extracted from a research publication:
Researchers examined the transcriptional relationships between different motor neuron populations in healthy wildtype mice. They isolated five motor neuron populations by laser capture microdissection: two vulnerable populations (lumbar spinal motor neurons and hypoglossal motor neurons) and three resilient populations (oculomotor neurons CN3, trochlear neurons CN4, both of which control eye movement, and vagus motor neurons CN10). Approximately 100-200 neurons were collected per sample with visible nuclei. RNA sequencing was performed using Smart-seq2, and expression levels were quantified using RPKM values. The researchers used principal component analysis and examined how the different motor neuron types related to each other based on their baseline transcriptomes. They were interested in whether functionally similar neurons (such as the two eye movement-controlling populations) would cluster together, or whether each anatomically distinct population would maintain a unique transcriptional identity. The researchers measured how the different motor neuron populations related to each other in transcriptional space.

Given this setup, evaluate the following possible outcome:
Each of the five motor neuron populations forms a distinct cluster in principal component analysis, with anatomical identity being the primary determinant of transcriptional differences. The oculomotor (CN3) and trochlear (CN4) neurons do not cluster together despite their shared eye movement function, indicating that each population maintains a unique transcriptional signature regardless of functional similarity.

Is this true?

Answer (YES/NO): NO